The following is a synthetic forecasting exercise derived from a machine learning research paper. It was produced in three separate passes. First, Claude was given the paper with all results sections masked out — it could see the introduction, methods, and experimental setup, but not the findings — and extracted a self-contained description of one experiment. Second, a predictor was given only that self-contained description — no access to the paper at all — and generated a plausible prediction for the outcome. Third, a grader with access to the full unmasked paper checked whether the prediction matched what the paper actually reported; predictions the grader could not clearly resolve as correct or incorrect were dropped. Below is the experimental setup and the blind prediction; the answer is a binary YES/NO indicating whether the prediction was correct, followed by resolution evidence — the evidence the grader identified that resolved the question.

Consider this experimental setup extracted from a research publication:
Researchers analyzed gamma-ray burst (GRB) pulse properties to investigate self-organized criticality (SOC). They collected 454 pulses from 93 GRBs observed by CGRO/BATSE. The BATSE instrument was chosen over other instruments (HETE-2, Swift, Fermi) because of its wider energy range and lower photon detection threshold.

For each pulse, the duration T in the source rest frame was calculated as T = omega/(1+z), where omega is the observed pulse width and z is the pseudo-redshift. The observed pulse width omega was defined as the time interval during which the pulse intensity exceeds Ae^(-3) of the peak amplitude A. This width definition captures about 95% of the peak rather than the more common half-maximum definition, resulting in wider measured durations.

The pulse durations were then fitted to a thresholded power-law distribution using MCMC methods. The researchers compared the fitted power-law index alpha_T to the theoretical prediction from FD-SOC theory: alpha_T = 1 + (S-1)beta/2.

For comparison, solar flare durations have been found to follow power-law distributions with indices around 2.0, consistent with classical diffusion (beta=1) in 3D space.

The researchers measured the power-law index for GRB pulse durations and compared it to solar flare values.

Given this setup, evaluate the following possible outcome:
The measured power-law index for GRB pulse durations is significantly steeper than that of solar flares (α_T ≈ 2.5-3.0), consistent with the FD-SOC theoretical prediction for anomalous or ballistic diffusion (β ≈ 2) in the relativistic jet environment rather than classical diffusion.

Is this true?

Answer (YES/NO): NO